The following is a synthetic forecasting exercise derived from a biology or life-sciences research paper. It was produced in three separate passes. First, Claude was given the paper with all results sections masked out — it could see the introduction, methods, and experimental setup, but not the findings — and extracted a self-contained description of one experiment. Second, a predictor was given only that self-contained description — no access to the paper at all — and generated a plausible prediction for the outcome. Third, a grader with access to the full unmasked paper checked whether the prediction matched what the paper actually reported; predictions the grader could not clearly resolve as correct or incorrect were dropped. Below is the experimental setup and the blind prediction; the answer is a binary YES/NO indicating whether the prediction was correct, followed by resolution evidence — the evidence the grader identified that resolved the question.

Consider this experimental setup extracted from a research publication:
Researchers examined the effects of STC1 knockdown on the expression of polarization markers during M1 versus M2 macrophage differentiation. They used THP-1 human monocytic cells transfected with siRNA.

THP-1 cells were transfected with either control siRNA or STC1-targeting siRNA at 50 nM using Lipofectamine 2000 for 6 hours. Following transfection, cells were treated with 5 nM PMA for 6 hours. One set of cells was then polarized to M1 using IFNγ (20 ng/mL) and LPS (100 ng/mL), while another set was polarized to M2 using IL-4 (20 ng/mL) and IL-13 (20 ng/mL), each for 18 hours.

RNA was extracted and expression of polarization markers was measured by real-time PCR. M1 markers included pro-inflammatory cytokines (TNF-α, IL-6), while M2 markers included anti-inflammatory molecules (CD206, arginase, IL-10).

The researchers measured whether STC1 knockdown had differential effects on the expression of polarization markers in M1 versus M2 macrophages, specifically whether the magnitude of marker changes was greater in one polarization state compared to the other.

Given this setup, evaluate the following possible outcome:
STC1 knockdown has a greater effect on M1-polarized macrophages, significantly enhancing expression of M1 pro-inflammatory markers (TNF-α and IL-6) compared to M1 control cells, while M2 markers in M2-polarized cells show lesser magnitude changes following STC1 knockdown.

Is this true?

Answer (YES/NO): NO